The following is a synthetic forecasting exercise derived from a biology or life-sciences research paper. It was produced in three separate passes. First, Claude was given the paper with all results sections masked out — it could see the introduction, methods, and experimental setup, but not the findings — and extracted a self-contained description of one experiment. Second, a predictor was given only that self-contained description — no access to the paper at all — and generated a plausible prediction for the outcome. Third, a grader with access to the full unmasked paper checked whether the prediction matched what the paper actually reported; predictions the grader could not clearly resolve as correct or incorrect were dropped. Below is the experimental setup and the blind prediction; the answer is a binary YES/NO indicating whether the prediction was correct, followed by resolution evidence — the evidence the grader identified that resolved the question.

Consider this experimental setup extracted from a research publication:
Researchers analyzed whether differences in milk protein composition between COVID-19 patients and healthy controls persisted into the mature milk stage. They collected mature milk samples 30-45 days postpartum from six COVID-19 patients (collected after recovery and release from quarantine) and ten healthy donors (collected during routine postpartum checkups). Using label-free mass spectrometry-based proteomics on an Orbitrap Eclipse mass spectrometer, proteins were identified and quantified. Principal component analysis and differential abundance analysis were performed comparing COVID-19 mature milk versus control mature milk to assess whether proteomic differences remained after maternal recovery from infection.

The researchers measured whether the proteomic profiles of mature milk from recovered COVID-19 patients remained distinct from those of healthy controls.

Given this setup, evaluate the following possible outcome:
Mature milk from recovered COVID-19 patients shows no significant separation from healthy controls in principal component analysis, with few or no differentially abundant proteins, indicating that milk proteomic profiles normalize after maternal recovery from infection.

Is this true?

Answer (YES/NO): YES